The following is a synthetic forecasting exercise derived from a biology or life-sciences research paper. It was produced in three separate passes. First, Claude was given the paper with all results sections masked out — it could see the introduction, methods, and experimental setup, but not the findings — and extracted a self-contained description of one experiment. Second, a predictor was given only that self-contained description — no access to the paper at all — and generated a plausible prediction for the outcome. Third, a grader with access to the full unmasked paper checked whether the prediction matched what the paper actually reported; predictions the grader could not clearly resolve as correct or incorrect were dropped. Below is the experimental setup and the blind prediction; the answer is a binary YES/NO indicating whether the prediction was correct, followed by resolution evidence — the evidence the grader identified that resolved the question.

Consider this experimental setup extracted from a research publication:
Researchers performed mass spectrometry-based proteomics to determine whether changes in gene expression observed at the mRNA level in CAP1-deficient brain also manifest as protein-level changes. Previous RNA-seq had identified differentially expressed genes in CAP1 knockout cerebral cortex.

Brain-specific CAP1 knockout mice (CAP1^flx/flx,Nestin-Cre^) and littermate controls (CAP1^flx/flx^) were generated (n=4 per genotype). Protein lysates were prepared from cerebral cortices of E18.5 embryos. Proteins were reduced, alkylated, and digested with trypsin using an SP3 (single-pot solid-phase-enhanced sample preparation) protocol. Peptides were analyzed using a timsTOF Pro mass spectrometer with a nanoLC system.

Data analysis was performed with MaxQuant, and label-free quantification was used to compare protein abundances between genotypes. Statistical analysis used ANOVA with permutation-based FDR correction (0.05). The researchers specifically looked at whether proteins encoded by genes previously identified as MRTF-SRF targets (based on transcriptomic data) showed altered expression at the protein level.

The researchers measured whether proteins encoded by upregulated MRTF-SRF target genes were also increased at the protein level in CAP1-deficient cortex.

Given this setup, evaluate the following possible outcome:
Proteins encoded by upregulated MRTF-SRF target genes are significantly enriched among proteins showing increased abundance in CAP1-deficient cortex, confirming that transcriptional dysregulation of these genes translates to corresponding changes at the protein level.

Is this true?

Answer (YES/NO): YES